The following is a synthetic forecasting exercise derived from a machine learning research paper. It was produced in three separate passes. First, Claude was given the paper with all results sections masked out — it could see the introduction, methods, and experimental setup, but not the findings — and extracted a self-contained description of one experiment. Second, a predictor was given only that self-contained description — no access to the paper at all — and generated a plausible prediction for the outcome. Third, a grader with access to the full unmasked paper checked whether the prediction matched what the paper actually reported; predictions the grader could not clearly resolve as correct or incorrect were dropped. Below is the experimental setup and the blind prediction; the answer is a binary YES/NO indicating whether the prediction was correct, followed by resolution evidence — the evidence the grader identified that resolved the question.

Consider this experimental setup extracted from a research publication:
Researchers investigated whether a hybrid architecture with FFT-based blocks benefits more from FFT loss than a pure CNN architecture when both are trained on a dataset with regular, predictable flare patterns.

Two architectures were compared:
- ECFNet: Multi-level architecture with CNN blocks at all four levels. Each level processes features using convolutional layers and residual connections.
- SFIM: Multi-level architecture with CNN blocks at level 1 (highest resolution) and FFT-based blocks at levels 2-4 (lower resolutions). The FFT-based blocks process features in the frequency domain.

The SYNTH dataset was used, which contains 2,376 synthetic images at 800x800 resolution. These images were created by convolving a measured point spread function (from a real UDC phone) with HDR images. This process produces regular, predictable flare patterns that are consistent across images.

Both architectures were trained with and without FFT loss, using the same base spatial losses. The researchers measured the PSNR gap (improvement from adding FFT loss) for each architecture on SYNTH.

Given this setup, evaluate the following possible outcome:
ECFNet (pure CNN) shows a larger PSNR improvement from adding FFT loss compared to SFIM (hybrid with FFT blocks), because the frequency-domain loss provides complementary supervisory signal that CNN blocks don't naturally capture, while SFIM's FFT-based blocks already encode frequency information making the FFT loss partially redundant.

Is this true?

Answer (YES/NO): YES